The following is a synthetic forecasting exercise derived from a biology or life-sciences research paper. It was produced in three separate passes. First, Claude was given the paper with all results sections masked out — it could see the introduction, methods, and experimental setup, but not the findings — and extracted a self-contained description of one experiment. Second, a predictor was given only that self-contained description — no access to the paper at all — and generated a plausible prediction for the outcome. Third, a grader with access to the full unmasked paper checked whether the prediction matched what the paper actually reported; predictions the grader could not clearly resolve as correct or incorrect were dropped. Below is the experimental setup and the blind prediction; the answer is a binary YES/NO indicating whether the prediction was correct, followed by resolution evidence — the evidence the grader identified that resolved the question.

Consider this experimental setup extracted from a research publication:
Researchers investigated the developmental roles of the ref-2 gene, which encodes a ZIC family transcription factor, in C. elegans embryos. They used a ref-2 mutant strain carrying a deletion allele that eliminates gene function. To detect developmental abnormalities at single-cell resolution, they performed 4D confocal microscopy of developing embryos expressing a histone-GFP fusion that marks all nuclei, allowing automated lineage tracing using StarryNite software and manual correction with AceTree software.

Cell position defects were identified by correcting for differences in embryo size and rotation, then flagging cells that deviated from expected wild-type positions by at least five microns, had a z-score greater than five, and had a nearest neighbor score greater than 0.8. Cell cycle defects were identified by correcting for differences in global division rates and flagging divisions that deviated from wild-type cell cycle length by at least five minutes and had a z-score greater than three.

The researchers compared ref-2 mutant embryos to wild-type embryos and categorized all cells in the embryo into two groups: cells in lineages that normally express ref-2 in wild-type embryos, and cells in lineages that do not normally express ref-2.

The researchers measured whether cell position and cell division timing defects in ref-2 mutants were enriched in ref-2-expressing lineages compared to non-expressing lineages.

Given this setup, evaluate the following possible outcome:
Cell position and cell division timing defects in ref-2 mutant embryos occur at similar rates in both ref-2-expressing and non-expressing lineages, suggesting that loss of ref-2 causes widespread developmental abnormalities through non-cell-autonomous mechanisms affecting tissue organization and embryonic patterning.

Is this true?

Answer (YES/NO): NO